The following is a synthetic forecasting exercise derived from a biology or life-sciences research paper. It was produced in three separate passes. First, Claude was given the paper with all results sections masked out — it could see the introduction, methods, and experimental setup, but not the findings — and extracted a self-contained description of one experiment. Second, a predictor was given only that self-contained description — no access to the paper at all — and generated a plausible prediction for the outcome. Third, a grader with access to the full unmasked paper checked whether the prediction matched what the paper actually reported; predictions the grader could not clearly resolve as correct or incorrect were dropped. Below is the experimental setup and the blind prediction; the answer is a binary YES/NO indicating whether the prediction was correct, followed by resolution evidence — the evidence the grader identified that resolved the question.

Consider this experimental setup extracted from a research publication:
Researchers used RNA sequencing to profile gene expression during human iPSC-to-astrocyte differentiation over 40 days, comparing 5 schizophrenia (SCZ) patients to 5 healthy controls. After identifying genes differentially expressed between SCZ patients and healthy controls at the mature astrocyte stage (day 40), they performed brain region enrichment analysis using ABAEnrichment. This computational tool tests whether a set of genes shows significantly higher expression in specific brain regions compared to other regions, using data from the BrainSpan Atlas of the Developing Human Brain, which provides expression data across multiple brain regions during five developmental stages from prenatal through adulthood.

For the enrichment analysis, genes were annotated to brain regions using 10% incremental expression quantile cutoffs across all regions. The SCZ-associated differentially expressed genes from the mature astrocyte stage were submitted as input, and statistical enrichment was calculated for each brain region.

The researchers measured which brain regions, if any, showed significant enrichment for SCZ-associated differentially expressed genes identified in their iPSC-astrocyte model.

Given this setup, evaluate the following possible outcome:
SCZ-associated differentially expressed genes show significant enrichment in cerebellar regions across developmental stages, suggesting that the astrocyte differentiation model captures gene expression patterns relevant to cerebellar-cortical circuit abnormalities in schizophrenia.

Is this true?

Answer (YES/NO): NO